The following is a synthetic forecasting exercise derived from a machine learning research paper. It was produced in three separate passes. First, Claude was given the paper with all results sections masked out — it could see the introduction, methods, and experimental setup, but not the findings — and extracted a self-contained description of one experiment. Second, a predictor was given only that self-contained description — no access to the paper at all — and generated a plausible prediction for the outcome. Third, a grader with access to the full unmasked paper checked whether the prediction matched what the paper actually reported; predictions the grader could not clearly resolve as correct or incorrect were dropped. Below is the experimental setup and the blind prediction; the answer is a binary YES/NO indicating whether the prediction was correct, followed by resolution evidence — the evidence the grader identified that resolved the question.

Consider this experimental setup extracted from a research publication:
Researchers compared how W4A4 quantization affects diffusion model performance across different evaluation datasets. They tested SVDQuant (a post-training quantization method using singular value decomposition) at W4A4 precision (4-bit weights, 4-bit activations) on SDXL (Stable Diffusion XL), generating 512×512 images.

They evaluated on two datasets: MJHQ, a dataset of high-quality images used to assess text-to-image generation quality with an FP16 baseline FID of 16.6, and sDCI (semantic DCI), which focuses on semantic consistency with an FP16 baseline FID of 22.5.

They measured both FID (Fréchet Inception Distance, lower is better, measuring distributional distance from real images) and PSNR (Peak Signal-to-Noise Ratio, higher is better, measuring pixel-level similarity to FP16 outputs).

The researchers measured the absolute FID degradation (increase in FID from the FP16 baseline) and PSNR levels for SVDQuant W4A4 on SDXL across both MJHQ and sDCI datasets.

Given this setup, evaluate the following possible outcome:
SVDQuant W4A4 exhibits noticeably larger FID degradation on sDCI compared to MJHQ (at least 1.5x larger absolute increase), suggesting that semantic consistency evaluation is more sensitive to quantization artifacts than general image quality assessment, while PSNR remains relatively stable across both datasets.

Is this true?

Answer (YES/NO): NO